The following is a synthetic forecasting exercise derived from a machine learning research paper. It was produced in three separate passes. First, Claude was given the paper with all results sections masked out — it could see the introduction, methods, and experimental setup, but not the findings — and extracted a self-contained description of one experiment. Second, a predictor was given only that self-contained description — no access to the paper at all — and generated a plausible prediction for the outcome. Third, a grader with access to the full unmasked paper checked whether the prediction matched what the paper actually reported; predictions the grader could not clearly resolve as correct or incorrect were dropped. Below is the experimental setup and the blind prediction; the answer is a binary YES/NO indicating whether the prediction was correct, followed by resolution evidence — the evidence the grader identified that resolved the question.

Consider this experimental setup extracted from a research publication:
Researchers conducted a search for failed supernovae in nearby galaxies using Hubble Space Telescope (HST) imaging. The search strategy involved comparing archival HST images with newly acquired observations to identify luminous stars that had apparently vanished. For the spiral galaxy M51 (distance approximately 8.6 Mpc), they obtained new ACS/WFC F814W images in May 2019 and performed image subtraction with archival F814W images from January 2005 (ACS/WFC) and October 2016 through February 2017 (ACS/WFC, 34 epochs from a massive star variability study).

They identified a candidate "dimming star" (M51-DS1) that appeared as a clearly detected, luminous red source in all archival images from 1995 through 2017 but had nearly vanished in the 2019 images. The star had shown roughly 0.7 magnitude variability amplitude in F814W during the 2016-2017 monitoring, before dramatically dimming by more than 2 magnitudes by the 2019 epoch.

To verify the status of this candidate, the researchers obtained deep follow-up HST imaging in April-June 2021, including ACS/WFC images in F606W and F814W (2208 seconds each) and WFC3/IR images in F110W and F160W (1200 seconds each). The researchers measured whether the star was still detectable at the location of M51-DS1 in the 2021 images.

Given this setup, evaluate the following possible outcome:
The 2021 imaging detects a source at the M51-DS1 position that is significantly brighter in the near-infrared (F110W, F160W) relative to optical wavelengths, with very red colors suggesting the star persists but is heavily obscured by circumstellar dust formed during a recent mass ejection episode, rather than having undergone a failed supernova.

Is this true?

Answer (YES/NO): YES